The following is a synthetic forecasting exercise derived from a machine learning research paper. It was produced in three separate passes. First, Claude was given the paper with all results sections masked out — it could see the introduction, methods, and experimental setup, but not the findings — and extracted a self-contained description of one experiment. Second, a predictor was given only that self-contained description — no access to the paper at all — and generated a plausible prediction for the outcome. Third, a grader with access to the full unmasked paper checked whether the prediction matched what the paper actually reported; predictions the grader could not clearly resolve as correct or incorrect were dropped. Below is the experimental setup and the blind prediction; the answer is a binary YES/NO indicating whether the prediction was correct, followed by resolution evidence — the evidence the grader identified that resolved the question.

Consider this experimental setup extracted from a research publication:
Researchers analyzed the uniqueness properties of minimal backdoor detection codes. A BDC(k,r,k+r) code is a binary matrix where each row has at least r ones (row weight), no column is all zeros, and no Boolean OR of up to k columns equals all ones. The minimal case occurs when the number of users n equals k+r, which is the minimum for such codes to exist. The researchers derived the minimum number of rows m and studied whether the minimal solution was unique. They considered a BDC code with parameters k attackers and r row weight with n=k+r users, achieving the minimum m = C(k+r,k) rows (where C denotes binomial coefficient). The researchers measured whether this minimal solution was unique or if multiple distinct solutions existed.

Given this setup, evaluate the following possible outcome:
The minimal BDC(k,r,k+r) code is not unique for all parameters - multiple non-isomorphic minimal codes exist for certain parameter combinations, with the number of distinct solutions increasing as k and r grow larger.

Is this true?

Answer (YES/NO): NO